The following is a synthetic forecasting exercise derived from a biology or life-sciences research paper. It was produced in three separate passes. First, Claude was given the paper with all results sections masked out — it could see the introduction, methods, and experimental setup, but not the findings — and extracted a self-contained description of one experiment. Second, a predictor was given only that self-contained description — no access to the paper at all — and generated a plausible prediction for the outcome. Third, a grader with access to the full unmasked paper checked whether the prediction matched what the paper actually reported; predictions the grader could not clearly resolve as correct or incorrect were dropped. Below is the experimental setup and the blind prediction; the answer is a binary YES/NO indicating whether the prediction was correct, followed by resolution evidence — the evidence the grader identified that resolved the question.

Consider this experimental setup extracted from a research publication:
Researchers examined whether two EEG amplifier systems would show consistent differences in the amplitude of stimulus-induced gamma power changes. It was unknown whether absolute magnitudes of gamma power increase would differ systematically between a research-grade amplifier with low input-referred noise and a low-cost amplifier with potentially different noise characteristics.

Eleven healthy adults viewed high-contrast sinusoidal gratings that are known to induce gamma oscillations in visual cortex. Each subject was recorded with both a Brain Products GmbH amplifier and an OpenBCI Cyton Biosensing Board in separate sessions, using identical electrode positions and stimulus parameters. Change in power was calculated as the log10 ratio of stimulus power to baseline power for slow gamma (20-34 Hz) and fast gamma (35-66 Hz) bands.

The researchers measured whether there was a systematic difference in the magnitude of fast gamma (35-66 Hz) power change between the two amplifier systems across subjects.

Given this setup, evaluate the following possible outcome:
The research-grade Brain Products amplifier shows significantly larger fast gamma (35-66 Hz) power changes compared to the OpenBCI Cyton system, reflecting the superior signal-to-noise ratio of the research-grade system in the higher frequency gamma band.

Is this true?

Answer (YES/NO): YES